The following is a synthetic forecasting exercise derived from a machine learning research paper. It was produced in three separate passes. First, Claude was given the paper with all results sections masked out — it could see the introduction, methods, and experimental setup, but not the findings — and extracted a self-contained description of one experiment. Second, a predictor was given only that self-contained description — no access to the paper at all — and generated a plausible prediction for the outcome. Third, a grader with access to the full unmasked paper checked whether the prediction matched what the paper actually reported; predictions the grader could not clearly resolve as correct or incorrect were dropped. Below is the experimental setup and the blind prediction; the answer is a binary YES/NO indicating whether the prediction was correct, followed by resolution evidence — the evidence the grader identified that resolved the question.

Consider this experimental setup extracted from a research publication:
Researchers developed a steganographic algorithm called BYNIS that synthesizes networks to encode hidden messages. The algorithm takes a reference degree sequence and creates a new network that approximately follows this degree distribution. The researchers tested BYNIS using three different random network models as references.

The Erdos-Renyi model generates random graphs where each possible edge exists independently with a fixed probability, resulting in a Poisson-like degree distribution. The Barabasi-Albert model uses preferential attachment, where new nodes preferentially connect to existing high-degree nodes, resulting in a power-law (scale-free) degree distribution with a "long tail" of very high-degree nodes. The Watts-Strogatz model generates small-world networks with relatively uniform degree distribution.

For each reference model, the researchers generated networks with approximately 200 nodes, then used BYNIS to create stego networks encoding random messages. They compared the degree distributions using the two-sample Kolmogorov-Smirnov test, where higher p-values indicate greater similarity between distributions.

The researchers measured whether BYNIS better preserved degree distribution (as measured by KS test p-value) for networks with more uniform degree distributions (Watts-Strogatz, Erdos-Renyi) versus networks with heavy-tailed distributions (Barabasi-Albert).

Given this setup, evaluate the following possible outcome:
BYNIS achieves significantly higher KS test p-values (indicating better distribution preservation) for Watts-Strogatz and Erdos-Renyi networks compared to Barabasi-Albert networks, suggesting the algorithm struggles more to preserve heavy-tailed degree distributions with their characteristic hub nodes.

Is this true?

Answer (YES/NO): NO